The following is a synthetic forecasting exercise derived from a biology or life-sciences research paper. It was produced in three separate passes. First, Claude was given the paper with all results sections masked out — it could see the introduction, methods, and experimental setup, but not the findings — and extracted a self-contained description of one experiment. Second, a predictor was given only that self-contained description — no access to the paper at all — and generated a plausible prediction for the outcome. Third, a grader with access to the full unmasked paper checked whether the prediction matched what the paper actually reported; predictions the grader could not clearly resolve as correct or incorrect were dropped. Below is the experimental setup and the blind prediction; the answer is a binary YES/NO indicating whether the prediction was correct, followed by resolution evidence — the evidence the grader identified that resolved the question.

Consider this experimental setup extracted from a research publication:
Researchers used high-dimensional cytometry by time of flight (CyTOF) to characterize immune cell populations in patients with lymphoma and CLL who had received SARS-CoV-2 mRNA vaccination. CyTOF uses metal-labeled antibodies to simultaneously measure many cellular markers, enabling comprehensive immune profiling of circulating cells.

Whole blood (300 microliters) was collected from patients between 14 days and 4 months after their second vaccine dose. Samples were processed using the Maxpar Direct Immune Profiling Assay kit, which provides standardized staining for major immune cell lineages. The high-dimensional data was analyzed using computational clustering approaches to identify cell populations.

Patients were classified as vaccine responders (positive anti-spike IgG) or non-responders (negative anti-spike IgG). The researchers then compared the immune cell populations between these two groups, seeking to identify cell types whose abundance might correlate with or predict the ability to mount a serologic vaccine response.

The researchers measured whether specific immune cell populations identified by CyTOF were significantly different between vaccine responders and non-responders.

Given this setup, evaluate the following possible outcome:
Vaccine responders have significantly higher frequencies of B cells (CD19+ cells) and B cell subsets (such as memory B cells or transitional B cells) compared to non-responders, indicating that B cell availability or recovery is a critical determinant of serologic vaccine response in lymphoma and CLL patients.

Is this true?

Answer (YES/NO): YES